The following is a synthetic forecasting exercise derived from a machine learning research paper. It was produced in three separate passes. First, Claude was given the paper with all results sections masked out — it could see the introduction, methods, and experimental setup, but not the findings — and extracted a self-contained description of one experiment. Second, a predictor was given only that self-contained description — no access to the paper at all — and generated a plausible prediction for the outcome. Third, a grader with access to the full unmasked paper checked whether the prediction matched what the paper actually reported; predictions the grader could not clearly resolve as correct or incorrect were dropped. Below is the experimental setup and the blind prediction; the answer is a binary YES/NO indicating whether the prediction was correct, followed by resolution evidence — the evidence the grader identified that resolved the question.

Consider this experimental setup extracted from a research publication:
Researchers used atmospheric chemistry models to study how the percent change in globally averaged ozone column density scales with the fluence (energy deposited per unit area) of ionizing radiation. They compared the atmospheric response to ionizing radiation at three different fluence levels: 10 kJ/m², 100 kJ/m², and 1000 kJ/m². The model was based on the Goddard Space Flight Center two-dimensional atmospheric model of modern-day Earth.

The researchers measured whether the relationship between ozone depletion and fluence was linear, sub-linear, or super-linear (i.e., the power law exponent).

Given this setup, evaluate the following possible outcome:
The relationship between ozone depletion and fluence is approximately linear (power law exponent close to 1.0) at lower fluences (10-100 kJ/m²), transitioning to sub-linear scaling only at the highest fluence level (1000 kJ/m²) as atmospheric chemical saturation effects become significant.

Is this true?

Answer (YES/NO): NO